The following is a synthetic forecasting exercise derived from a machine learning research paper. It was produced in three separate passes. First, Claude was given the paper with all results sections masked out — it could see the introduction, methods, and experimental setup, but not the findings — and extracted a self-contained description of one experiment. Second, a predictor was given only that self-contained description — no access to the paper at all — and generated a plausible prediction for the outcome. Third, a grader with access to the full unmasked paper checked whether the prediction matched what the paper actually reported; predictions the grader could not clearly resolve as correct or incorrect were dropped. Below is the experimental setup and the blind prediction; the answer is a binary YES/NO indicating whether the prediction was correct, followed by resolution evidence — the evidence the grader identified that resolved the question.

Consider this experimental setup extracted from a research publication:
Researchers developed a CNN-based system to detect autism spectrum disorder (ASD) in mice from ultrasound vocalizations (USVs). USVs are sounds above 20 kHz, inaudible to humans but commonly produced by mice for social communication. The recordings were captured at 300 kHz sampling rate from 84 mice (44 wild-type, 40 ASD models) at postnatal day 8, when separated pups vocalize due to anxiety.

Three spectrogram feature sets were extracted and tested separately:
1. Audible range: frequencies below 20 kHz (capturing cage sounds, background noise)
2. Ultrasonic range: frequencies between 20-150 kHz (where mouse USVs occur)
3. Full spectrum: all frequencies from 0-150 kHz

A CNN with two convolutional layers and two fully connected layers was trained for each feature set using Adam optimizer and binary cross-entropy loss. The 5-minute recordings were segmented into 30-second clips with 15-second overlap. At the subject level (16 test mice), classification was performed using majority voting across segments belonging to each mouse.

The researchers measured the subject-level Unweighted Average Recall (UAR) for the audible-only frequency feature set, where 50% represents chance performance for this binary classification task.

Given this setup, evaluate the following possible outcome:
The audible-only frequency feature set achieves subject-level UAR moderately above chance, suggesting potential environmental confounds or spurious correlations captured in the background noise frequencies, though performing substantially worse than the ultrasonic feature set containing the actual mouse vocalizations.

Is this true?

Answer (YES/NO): NO